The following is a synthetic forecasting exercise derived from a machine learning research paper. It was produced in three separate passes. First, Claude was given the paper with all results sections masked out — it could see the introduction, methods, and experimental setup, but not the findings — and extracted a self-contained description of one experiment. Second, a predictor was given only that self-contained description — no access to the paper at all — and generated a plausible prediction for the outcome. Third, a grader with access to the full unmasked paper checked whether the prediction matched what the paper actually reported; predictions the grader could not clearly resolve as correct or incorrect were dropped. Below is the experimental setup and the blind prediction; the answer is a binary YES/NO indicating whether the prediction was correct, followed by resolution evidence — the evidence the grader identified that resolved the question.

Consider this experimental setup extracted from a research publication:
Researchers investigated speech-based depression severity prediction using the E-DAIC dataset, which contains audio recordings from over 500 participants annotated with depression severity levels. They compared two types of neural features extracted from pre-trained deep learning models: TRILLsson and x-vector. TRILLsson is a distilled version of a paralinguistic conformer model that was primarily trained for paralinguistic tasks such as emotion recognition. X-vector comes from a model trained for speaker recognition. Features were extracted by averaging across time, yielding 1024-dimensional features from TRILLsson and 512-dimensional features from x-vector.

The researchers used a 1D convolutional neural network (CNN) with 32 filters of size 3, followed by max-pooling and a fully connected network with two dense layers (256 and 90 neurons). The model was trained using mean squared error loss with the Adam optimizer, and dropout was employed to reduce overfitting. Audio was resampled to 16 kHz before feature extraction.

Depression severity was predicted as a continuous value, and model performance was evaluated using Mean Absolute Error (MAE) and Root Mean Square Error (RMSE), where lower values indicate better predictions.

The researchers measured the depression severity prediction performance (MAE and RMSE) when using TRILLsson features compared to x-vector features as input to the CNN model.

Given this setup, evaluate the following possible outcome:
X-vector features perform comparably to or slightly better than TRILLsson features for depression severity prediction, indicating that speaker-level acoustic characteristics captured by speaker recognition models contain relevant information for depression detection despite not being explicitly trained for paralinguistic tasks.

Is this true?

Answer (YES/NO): NO